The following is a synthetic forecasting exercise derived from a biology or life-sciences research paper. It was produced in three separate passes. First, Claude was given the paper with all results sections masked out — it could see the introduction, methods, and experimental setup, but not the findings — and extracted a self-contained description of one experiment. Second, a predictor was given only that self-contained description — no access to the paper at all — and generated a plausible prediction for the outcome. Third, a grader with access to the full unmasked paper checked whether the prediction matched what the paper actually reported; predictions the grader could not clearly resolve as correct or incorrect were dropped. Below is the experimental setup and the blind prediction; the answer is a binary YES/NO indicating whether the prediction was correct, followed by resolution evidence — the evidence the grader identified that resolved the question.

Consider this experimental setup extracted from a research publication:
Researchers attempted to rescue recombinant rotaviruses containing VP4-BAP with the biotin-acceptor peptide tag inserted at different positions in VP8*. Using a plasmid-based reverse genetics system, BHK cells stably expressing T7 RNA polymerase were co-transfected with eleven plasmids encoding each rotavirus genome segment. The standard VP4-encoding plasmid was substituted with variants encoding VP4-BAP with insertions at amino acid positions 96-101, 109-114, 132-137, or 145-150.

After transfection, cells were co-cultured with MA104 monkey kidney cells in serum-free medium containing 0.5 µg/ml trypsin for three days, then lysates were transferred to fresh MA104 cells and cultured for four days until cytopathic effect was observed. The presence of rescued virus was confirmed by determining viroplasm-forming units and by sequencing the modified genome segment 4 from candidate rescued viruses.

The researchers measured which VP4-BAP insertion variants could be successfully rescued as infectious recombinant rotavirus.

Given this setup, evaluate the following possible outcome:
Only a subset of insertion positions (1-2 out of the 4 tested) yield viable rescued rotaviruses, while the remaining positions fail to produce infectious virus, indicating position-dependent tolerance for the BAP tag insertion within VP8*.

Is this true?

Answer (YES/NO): YES